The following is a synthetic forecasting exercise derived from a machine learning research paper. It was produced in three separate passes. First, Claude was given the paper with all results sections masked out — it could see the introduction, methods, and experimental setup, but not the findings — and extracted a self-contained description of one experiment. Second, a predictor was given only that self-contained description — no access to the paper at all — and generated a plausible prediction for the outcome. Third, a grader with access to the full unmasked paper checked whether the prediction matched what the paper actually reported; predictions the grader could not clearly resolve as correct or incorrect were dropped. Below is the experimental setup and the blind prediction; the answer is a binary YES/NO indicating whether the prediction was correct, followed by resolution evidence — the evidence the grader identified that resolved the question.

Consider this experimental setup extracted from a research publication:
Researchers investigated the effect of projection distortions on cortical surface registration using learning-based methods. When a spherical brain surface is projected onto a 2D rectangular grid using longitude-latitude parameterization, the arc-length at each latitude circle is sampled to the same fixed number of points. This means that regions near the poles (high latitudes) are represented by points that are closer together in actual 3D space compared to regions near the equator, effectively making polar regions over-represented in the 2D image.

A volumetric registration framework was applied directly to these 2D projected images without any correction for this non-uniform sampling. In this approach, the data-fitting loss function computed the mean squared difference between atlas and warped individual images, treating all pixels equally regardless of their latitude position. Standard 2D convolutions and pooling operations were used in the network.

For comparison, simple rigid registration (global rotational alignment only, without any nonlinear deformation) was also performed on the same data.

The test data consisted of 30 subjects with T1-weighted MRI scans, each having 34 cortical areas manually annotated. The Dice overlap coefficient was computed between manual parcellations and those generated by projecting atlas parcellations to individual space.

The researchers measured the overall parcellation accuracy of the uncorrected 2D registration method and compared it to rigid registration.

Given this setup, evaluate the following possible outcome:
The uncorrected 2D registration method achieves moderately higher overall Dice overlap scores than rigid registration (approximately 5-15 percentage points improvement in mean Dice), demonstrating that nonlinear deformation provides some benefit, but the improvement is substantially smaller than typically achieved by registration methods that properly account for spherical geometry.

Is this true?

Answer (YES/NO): NO